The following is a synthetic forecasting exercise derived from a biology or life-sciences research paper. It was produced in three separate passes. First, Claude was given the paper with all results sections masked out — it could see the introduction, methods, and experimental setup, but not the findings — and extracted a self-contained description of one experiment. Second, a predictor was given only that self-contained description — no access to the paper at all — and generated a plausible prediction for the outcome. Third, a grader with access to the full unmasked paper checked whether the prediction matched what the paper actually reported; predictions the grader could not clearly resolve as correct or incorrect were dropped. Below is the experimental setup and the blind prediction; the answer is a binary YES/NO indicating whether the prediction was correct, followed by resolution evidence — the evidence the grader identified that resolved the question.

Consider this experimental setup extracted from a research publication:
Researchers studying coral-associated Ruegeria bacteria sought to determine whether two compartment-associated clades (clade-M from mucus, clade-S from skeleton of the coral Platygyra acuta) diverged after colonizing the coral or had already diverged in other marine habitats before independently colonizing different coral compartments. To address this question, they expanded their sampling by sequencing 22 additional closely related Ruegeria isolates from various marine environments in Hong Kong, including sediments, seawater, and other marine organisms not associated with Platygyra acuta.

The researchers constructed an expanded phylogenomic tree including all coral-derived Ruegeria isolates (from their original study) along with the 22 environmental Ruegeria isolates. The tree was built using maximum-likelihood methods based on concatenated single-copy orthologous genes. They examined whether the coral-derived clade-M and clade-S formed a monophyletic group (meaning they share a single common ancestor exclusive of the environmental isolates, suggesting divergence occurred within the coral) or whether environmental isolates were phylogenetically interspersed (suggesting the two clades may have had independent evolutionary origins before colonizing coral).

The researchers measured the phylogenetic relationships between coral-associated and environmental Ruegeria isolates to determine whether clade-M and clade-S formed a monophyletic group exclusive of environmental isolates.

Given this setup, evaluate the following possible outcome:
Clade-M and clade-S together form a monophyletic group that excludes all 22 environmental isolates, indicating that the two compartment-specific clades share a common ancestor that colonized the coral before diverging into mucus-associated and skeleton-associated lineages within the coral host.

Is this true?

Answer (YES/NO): NO